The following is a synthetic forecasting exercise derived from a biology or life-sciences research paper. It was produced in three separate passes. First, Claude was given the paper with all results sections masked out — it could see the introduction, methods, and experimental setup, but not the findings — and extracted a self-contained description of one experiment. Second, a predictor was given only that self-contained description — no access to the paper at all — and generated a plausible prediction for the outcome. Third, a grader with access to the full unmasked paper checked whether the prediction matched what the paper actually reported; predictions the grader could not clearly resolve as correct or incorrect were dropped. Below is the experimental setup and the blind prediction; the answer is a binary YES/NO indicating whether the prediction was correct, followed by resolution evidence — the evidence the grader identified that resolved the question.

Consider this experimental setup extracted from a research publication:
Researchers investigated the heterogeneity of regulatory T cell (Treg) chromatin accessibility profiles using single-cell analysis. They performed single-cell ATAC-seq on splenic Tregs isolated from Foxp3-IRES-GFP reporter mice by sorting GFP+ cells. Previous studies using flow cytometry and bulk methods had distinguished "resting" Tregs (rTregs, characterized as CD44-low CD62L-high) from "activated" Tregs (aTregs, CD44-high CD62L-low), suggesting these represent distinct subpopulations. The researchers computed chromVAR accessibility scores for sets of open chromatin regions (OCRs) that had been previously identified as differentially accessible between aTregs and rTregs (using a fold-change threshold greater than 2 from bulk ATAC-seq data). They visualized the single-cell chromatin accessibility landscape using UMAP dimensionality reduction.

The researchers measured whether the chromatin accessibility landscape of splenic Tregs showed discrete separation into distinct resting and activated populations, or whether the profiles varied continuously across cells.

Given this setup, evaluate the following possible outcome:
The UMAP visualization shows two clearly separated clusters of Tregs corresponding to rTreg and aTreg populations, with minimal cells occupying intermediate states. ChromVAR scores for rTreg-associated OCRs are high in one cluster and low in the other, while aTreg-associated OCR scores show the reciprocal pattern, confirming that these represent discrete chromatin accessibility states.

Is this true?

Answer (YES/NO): NO